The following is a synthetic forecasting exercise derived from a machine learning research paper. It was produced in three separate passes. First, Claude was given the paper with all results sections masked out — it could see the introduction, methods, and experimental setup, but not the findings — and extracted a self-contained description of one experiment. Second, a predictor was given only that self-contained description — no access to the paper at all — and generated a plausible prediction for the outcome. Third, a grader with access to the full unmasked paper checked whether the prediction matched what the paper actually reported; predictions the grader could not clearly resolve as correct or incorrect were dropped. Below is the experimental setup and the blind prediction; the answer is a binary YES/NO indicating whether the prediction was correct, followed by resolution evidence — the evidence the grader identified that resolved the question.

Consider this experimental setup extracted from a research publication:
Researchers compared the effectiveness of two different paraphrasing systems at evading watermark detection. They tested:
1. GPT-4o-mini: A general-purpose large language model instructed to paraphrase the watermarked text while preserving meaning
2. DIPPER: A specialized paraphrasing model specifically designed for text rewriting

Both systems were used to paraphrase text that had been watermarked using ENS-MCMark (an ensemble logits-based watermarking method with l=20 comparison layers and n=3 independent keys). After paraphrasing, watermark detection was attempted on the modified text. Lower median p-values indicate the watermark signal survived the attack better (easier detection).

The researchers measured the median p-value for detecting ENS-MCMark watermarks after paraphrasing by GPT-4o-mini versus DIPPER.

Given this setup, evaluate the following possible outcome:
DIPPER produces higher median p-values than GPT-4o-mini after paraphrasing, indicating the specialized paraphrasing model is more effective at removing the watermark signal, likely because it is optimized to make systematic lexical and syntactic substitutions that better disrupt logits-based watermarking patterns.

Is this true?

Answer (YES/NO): YES